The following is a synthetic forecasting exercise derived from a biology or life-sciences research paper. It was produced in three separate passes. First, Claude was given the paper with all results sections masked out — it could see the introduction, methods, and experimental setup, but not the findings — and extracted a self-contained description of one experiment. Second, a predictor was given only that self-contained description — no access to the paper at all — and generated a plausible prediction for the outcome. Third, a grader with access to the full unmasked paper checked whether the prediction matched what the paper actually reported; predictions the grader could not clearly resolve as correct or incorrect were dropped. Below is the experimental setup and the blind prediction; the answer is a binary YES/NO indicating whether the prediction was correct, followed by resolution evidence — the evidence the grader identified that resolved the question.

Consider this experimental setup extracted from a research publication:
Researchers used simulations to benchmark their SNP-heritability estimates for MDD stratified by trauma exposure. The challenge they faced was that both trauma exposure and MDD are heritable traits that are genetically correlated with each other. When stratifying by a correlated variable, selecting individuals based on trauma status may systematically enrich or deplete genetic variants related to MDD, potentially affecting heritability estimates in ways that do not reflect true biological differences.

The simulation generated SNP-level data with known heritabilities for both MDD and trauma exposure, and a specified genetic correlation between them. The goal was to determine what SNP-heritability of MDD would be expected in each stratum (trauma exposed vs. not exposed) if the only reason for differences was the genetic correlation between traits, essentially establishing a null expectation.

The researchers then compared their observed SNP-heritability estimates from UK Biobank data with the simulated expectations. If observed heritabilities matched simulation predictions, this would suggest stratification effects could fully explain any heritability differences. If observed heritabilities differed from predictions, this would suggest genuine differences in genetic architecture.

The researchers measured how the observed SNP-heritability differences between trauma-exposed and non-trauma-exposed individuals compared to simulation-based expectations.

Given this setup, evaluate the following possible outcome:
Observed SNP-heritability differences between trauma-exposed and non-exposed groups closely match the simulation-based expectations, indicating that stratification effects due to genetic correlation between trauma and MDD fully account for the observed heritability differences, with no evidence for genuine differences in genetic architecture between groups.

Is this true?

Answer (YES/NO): NO